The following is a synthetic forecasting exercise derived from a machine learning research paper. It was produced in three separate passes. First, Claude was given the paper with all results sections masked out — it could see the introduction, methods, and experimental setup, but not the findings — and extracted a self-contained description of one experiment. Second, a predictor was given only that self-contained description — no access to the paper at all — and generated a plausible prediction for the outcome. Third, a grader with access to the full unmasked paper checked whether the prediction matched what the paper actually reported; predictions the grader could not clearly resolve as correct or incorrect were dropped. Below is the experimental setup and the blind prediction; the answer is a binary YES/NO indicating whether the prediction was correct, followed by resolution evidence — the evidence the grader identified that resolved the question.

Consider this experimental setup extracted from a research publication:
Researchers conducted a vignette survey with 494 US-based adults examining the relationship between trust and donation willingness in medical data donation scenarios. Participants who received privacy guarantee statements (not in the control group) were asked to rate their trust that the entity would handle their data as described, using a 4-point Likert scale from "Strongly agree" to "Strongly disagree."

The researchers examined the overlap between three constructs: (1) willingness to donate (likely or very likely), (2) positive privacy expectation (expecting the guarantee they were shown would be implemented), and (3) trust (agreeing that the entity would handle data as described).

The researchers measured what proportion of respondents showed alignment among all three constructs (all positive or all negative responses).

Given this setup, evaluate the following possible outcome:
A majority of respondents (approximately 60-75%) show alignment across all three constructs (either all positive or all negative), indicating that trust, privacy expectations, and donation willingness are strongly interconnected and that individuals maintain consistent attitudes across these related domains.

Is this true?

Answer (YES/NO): YES